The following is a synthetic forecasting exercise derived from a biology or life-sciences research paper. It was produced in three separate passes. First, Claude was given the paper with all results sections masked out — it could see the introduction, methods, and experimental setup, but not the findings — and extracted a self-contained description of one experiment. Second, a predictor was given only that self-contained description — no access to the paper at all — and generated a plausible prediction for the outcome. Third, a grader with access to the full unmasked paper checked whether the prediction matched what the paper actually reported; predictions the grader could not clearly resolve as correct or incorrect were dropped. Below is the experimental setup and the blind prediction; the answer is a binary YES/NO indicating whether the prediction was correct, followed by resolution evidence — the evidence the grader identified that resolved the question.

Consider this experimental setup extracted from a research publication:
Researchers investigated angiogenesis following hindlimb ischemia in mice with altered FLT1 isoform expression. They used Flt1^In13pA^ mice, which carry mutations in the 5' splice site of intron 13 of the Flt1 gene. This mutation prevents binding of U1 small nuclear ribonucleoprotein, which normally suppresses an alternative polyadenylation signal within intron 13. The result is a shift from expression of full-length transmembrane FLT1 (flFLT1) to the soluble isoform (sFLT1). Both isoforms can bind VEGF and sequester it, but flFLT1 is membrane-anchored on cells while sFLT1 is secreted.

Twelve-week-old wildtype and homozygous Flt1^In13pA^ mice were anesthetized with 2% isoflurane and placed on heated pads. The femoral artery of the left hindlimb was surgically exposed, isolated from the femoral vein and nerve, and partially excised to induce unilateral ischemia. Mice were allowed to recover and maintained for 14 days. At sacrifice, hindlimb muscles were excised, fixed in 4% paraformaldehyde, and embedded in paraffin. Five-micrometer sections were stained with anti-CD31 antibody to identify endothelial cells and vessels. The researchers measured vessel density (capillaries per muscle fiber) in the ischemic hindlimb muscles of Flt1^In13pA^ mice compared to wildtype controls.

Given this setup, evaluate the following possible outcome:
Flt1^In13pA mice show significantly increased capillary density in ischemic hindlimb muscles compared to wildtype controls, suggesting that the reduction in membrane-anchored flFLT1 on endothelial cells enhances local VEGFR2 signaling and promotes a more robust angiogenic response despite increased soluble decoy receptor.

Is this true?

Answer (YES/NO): YES